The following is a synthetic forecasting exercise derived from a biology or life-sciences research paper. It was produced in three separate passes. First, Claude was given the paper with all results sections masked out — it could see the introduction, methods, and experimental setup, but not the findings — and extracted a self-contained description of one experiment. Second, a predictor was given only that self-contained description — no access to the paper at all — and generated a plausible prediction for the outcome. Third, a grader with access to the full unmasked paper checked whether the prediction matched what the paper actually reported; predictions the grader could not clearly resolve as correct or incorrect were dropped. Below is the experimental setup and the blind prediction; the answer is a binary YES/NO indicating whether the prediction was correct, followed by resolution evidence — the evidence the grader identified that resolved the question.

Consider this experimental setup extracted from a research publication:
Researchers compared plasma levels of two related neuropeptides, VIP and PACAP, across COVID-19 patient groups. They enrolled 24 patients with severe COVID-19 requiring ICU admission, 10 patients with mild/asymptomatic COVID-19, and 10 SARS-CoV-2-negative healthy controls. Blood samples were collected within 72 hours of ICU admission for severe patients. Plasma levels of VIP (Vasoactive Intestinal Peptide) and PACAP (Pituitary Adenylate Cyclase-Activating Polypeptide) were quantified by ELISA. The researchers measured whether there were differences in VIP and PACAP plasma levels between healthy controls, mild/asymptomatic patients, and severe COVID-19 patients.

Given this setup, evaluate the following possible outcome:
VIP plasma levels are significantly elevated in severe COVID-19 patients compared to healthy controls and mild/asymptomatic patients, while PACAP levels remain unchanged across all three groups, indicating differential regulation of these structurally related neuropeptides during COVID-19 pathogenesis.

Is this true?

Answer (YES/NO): YES